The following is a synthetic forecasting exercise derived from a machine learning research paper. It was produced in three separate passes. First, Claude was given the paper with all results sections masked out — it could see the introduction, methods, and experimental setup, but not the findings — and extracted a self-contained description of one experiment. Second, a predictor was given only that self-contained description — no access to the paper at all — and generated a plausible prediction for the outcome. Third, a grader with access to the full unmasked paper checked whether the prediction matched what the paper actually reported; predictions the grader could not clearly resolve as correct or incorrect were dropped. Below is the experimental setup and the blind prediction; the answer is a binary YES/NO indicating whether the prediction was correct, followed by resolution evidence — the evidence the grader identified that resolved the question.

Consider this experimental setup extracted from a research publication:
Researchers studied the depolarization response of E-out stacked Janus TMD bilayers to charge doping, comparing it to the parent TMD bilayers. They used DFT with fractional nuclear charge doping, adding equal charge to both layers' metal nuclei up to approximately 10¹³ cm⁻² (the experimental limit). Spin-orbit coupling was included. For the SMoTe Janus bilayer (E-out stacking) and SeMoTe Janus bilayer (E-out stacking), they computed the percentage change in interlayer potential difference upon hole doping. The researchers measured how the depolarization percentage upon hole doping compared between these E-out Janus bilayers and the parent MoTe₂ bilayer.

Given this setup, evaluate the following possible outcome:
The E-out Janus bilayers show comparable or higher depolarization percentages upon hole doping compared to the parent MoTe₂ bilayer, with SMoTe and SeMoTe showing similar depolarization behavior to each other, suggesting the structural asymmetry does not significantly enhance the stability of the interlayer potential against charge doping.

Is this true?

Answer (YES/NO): NO